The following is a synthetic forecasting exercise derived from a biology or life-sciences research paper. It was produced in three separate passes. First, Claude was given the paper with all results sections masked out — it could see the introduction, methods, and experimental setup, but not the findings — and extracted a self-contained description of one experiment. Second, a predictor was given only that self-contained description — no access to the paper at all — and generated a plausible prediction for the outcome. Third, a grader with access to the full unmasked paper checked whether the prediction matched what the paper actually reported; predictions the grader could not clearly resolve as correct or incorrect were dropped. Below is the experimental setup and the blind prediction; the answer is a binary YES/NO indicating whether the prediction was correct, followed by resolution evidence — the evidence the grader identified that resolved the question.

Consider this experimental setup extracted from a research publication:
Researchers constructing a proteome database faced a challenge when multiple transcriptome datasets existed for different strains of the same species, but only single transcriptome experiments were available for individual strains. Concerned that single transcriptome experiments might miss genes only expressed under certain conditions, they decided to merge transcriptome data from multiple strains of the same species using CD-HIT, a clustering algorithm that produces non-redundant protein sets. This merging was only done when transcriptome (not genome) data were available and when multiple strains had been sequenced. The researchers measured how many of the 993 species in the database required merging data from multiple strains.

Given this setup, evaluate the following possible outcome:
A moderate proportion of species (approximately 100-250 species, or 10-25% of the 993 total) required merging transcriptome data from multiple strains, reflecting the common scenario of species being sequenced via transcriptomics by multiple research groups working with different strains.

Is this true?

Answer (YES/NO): NO